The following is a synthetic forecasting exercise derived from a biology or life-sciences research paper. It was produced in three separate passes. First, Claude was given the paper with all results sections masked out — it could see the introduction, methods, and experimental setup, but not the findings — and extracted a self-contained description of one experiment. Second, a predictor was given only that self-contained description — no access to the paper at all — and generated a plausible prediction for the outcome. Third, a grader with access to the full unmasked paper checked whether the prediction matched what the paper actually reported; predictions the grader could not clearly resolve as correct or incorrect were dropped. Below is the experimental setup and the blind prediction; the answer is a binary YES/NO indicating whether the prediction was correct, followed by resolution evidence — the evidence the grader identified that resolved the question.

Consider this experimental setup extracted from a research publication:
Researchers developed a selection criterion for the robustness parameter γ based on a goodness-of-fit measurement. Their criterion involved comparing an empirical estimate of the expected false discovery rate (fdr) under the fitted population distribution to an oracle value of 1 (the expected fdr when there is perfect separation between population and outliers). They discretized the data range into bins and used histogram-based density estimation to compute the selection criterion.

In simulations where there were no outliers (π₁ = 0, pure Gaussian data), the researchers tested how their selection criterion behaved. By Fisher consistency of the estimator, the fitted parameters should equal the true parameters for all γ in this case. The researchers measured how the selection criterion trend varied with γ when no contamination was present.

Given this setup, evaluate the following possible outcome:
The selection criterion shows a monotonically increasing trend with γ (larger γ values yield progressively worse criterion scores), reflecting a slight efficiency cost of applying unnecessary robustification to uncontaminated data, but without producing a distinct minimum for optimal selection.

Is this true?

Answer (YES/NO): YES